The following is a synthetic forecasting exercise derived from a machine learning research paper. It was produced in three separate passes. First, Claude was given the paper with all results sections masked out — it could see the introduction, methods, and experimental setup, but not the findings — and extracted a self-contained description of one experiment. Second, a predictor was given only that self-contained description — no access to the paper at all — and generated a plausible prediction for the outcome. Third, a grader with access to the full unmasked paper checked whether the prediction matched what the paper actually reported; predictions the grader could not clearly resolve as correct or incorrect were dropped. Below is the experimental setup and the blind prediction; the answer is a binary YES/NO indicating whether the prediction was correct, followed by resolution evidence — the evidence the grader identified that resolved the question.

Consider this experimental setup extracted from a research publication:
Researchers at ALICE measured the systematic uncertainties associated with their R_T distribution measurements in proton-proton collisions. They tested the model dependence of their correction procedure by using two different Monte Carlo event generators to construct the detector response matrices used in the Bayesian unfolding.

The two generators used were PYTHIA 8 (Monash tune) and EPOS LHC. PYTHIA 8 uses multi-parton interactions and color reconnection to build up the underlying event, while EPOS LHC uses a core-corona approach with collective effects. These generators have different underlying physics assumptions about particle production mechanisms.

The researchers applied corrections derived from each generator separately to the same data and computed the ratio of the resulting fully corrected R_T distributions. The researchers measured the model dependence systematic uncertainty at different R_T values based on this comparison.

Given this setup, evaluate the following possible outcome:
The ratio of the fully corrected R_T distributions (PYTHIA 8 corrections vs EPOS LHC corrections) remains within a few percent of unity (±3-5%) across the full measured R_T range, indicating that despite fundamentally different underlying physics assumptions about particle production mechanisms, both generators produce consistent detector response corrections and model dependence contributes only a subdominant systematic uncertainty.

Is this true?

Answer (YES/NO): NO